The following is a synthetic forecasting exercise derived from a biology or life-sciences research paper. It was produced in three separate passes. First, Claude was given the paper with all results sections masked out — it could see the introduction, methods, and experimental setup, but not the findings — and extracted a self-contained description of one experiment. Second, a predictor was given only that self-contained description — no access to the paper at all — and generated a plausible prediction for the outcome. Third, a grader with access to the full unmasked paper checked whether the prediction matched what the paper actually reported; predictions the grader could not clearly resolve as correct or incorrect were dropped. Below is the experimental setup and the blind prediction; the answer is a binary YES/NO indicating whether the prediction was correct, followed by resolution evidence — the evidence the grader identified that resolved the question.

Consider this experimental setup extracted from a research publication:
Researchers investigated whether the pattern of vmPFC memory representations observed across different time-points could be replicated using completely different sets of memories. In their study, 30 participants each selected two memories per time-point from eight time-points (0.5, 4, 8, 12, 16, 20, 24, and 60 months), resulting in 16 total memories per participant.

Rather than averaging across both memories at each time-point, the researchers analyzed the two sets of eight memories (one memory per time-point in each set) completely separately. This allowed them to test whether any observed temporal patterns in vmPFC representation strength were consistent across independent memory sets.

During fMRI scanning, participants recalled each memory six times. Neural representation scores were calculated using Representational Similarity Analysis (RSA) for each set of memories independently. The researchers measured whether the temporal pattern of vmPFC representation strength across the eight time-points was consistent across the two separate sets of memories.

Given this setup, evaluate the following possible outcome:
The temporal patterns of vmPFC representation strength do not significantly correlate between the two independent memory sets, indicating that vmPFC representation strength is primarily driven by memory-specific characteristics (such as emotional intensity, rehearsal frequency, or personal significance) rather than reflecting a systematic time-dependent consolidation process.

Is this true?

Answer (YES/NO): NO